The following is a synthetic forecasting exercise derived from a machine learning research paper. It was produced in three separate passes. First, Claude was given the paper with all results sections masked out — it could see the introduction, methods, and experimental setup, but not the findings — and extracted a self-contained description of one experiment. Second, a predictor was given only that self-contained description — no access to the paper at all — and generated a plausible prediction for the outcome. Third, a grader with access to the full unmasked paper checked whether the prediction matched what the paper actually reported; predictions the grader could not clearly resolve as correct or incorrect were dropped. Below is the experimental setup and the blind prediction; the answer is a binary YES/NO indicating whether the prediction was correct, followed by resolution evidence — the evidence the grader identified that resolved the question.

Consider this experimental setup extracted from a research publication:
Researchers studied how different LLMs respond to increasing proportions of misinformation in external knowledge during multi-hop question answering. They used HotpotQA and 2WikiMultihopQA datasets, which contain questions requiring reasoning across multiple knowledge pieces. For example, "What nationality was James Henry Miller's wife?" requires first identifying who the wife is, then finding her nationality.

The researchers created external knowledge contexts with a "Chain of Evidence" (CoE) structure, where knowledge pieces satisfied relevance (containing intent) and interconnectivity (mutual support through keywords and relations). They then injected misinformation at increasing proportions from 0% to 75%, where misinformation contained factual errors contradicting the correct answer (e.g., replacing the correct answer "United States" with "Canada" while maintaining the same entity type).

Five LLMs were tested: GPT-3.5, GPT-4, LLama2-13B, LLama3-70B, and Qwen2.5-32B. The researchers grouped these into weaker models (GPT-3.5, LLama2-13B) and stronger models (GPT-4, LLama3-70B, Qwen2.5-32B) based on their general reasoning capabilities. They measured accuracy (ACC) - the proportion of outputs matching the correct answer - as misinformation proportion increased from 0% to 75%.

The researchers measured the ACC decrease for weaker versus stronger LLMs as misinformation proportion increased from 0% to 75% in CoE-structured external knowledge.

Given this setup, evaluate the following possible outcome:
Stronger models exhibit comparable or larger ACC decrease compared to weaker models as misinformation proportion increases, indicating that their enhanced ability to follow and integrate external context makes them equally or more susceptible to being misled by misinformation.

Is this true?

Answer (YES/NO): NO